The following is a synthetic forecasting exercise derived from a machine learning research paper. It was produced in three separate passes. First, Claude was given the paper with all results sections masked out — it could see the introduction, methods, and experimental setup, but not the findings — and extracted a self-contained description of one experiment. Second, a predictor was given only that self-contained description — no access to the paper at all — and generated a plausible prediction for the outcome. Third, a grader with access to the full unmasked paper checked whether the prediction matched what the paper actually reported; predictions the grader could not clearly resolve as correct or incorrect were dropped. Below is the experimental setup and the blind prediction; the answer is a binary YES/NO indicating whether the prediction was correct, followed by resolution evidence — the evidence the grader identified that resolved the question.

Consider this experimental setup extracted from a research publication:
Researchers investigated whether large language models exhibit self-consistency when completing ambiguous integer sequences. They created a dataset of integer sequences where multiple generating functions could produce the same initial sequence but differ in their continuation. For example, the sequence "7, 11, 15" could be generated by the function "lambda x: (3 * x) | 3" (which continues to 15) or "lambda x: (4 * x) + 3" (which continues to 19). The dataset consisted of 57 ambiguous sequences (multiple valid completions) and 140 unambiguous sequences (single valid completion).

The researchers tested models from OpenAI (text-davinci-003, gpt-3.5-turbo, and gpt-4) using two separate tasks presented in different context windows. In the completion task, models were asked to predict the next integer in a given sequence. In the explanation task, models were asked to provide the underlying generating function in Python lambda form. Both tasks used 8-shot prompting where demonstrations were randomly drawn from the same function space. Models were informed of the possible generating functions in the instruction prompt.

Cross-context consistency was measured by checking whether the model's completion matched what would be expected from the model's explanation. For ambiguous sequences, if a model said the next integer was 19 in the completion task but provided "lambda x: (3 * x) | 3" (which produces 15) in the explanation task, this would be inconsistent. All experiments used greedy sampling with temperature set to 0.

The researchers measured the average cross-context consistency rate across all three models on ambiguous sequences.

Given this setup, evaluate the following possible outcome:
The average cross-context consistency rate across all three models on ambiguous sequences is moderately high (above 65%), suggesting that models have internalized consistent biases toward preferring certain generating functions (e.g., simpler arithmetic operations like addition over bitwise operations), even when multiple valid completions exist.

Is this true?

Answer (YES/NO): YES